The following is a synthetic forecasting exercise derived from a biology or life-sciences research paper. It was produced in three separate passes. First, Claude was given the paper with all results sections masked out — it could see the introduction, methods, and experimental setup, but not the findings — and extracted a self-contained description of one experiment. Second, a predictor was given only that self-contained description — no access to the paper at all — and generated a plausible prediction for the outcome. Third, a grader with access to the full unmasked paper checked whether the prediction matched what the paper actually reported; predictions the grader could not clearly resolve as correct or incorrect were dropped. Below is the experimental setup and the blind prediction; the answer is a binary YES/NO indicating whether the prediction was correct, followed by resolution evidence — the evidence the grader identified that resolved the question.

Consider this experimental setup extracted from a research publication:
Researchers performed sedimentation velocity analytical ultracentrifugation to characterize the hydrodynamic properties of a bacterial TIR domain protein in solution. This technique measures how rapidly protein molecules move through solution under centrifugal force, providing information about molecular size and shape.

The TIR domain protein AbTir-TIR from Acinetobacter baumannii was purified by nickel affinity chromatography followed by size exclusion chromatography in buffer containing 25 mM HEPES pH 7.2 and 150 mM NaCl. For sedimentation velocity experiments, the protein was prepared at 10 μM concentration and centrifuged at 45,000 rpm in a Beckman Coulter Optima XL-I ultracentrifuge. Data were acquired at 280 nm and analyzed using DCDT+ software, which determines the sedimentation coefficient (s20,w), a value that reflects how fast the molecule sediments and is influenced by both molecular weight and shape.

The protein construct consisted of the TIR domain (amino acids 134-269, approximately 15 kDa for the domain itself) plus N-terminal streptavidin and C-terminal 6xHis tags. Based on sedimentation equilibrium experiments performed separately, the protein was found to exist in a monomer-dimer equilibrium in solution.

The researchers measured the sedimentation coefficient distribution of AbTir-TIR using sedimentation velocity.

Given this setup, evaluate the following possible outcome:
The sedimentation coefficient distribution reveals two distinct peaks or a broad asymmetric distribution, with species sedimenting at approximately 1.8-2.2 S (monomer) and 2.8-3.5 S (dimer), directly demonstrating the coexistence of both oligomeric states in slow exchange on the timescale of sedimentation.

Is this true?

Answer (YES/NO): NO